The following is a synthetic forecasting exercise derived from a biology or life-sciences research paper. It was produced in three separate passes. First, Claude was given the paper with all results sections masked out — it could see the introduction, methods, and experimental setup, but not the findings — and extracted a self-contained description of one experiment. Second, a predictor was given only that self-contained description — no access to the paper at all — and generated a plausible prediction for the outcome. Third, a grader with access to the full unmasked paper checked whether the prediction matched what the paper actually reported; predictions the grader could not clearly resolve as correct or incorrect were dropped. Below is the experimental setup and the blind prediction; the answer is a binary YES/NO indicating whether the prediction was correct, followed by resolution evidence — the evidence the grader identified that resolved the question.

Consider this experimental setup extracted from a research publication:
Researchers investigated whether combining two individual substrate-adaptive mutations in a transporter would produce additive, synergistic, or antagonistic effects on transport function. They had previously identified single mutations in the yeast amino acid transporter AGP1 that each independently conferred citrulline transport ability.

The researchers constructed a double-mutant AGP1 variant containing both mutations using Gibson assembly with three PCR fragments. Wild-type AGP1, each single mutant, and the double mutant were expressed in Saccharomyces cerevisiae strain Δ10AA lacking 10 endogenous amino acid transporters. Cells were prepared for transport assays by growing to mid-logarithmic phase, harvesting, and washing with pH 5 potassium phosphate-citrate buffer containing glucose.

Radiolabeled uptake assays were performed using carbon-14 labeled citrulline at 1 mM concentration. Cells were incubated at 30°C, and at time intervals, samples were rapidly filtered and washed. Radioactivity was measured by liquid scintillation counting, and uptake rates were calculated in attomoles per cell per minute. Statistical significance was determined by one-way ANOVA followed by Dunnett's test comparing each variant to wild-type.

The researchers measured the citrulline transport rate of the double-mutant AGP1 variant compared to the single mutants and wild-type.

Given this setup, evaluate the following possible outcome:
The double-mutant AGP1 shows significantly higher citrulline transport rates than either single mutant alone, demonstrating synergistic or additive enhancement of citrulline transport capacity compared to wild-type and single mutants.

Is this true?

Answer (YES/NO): NO